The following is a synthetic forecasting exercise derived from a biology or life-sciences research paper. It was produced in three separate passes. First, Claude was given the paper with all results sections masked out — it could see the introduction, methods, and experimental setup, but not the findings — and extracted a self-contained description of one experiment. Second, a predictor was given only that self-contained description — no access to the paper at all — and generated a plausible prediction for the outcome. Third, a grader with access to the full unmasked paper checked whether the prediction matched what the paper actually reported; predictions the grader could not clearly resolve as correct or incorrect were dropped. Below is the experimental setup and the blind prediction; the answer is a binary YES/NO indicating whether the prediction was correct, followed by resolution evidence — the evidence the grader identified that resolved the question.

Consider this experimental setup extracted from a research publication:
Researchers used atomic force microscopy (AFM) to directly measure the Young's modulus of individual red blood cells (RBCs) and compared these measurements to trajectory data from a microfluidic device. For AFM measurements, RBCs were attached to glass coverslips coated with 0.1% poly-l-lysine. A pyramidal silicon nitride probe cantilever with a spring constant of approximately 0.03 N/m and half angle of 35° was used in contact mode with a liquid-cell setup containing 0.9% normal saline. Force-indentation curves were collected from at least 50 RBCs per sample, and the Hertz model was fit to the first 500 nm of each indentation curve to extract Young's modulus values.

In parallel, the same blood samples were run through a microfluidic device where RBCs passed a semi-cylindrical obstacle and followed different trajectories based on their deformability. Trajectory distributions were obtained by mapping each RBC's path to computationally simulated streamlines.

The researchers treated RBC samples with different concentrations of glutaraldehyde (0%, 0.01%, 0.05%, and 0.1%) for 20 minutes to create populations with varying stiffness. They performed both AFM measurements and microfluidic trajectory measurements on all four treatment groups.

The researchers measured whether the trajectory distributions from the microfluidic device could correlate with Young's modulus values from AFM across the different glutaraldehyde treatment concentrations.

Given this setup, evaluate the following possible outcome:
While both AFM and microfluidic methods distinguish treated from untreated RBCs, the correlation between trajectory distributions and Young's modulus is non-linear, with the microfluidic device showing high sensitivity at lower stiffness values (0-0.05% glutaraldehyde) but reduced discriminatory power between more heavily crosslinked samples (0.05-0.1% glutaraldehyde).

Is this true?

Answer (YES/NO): YES